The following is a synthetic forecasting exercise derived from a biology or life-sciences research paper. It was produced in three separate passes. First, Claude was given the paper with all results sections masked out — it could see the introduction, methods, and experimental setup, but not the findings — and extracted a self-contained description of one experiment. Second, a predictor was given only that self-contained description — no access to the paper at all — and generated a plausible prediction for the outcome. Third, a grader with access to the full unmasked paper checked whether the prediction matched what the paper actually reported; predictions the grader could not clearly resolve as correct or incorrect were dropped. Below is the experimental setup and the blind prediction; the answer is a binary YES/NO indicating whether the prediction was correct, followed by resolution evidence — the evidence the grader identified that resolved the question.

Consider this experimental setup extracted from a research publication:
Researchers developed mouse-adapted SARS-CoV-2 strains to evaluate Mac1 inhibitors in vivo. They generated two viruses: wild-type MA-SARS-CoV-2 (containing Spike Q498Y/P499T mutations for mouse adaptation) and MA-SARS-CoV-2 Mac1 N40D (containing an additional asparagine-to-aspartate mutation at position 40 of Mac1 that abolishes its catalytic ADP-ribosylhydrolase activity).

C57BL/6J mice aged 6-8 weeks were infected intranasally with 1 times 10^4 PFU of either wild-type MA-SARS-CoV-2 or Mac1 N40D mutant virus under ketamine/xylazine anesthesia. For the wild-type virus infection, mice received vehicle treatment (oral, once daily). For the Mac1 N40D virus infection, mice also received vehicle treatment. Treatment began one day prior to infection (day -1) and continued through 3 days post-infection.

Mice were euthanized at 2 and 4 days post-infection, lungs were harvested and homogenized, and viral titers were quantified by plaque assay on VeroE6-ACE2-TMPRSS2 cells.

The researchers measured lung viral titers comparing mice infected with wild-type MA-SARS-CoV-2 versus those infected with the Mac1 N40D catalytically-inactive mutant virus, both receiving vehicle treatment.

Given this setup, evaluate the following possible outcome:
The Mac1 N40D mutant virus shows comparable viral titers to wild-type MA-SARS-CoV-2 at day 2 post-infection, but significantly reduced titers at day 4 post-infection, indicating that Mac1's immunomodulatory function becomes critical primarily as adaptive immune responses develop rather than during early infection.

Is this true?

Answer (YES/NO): NO